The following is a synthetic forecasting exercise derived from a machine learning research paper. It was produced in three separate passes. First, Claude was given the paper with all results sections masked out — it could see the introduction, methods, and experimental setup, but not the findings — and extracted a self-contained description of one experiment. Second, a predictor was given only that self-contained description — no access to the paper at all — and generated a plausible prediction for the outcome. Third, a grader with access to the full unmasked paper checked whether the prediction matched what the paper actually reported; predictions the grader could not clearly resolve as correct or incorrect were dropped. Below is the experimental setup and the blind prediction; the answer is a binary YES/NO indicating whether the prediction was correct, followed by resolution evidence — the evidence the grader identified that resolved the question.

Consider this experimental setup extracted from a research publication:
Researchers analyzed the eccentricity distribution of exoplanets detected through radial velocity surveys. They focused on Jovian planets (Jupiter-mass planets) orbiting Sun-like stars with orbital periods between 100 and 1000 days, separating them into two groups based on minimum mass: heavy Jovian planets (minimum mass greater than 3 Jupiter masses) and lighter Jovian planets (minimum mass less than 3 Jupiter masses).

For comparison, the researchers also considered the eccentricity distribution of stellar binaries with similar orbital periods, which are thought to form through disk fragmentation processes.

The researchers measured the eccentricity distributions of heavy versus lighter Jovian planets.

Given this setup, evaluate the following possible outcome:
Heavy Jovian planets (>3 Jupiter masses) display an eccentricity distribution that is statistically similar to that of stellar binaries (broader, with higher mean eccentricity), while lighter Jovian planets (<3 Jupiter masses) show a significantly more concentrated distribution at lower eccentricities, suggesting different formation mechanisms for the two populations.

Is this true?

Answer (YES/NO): YES